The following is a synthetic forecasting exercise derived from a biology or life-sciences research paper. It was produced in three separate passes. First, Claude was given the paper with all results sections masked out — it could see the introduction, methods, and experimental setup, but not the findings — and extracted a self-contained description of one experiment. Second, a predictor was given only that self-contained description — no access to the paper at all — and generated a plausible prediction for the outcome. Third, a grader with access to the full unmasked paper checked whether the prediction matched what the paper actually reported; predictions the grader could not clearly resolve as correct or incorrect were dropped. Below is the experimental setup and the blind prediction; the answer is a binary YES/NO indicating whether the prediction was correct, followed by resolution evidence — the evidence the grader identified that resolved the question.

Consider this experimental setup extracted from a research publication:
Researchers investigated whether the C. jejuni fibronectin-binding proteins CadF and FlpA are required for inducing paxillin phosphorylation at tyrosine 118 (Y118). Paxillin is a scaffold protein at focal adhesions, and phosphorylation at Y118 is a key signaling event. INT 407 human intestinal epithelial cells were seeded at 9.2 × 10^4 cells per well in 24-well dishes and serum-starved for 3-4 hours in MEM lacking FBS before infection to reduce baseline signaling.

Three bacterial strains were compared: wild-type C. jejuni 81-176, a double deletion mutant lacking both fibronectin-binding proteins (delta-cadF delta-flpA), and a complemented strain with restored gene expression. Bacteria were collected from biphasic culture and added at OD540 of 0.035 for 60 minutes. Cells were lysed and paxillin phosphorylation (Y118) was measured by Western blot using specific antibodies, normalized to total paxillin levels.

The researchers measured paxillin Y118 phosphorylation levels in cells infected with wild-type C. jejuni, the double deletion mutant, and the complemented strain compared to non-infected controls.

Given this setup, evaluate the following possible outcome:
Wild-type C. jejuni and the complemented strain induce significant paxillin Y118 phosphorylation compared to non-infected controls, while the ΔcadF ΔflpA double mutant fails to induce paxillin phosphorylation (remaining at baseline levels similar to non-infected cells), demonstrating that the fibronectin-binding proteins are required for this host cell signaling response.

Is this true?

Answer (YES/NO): NO